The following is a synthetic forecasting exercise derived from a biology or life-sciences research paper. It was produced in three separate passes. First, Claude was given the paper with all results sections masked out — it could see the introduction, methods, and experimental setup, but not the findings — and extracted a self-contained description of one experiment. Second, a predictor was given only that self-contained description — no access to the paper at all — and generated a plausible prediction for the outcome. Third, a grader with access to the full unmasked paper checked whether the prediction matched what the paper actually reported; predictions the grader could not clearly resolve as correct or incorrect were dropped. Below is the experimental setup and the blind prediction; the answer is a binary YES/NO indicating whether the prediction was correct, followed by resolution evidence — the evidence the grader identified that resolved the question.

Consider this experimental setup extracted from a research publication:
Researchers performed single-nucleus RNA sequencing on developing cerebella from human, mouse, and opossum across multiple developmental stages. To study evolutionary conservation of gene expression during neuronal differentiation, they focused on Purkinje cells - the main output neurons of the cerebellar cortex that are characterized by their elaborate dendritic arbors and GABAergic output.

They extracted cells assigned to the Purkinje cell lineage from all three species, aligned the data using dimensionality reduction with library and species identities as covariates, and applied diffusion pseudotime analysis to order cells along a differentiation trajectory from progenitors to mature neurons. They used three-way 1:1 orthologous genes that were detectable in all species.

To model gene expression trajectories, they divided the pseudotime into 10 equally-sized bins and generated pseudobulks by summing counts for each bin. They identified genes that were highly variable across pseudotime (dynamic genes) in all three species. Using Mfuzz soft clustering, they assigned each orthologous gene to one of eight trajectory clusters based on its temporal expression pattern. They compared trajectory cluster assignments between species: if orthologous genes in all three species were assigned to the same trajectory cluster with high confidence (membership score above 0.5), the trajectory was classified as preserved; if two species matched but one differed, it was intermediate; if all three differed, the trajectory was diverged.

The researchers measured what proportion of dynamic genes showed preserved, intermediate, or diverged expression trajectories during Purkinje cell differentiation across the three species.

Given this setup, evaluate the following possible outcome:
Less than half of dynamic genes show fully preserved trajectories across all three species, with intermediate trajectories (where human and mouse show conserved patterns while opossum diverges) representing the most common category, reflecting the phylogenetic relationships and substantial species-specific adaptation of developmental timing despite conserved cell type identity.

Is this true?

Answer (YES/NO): NO